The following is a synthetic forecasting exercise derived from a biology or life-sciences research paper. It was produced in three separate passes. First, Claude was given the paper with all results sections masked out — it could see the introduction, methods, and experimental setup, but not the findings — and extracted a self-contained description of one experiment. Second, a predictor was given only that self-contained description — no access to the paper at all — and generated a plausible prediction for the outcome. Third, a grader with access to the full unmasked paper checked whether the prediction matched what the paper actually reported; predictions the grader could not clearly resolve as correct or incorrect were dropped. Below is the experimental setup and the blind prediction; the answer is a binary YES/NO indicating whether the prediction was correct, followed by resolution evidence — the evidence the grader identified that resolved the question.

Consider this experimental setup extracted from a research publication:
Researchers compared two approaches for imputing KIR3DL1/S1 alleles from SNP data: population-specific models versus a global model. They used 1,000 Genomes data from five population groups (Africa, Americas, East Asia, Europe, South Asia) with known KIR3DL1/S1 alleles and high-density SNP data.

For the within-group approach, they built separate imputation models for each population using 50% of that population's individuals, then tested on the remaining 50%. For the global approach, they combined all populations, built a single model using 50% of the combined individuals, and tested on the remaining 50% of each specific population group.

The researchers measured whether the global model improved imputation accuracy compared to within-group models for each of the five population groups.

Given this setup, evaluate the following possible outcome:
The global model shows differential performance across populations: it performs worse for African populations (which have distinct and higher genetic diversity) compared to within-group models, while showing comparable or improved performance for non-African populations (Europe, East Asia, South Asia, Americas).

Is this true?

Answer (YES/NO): NO